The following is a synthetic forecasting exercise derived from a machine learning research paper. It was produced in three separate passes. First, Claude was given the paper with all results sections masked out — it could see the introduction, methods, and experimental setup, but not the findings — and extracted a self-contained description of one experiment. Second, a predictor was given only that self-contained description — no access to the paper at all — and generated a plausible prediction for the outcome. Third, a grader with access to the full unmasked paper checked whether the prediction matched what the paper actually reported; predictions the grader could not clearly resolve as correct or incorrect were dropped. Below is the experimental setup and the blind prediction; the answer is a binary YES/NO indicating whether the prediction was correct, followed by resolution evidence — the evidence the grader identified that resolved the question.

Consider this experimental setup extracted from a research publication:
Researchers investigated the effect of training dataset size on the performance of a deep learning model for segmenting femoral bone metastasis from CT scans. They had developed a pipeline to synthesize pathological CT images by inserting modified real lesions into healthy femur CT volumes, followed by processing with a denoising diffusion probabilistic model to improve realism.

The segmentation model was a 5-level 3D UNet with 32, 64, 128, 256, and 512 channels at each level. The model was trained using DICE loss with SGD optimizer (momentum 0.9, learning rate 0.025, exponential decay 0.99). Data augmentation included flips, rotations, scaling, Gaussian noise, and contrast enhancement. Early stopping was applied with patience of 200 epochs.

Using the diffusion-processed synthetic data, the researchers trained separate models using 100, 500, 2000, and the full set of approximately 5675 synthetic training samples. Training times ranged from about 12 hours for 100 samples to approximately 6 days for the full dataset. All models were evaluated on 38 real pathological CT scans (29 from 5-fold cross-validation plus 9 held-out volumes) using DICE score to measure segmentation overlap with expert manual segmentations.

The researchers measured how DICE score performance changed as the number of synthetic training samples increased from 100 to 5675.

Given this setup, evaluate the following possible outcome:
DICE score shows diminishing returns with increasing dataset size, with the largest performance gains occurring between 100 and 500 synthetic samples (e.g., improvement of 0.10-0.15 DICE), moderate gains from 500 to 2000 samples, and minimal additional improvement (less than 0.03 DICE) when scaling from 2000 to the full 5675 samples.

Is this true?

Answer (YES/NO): NO